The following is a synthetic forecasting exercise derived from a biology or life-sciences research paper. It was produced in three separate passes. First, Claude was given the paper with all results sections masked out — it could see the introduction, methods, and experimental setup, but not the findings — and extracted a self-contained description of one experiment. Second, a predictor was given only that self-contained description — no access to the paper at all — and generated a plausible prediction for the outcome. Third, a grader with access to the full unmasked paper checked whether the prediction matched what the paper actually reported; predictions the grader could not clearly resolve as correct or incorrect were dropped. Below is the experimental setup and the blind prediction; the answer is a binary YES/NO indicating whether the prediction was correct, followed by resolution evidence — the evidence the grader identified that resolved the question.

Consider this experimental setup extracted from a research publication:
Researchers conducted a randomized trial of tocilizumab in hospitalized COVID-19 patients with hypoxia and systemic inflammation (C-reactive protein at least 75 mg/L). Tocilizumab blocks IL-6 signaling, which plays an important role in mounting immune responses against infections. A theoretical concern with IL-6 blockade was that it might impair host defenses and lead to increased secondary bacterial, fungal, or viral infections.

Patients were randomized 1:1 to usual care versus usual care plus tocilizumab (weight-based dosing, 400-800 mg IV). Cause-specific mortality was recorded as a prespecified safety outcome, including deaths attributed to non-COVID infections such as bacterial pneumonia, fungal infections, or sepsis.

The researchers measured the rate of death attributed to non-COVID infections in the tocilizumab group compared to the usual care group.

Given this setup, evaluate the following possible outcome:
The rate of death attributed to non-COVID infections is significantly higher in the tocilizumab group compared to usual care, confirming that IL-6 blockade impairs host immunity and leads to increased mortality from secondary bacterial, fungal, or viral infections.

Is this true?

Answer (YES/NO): NO